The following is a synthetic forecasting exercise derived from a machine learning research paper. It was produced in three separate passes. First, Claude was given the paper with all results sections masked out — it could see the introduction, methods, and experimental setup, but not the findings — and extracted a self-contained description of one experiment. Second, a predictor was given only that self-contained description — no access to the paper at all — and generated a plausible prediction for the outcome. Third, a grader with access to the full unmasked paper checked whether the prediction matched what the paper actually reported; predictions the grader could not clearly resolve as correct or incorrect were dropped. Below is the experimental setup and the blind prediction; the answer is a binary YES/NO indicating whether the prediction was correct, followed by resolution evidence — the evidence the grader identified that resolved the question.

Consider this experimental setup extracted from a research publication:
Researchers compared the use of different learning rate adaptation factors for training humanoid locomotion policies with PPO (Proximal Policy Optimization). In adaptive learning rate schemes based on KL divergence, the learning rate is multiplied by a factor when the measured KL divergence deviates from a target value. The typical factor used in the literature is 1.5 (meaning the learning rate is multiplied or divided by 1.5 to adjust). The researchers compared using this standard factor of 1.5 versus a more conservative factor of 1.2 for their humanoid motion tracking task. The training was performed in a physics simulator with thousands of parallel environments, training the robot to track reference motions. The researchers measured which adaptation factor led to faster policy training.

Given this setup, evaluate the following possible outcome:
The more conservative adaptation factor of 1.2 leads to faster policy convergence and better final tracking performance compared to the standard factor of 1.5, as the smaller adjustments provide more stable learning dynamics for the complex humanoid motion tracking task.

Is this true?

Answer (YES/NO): NO